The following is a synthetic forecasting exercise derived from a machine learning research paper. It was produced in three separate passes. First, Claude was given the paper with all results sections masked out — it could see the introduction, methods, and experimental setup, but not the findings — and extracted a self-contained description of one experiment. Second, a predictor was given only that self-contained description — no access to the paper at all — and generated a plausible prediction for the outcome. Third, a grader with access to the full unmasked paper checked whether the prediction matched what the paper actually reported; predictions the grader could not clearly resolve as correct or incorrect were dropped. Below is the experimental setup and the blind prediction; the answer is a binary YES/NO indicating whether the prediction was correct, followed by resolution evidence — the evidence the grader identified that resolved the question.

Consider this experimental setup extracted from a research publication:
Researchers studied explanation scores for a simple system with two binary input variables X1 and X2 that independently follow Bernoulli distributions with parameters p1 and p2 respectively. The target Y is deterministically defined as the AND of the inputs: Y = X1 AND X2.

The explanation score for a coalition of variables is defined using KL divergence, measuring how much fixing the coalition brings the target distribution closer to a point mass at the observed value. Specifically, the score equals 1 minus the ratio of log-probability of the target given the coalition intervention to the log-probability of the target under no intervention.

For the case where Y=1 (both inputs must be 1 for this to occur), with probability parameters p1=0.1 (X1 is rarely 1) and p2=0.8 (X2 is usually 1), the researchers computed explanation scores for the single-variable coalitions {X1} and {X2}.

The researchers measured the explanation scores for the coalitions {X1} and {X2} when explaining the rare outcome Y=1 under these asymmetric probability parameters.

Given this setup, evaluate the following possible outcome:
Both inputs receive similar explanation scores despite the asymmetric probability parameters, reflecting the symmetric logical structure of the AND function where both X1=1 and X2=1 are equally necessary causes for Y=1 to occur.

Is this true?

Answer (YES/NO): NO